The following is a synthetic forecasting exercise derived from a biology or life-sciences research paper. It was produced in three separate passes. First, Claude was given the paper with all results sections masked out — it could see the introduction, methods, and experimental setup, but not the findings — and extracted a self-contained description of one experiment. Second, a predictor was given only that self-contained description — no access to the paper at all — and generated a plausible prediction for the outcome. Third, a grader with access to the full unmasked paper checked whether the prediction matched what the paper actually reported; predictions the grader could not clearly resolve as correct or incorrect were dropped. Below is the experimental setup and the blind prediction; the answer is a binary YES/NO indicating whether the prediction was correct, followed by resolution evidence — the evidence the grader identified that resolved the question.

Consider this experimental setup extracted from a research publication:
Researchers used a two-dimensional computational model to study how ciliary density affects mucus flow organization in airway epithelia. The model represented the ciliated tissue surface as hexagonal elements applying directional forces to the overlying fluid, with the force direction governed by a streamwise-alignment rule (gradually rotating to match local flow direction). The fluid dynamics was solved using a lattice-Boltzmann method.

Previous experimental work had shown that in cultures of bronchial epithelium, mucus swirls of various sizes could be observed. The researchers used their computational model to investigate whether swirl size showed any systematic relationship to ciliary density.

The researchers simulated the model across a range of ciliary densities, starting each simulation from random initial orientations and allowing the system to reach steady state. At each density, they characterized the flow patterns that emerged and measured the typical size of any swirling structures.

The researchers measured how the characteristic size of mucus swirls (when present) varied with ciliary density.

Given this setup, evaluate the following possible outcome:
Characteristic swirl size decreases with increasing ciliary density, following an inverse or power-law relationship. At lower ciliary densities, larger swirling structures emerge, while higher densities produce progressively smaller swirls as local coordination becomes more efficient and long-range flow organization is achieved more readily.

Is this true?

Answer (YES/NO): NO